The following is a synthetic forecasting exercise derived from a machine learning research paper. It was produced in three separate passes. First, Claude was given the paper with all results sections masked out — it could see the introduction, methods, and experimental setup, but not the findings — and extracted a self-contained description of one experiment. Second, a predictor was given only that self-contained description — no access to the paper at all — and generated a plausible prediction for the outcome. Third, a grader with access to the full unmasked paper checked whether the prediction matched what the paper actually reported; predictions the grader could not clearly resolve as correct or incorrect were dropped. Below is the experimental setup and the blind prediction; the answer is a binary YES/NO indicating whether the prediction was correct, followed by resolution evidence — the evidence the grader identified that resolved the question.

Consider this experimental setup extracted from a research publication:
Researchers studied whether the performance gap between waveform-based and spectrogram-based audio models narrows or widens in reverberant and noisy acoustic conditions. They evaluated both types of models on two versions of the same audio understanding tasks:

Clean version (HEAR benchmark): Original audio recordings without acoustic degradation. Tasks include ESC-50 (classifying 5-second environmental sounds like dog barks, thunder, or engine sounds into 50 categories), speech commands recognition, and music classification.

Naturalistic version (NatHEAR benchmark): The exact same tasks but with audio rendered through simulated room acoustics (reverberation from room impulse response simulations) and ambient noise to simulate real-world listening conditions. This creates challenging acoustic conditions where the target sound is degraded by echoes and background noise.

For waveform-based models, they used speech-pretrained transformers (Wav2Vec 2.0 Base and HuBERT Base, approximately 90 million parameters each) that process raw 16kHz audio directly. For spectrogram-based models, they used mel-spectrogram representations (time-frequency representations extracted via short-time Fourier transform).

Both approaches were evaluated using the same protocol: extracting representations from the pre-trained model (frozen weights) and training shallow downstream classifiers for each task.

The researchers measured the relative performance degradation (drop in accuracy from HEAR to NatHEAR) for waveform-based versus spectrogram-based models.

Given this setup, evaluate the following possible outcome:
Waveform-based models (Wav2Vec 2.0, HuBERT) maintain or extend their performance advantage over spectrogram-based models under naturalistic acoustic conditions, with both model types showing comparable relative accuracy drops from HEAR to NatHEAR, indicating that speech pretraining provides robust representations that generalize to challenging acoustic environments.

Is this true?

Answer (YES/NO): NO